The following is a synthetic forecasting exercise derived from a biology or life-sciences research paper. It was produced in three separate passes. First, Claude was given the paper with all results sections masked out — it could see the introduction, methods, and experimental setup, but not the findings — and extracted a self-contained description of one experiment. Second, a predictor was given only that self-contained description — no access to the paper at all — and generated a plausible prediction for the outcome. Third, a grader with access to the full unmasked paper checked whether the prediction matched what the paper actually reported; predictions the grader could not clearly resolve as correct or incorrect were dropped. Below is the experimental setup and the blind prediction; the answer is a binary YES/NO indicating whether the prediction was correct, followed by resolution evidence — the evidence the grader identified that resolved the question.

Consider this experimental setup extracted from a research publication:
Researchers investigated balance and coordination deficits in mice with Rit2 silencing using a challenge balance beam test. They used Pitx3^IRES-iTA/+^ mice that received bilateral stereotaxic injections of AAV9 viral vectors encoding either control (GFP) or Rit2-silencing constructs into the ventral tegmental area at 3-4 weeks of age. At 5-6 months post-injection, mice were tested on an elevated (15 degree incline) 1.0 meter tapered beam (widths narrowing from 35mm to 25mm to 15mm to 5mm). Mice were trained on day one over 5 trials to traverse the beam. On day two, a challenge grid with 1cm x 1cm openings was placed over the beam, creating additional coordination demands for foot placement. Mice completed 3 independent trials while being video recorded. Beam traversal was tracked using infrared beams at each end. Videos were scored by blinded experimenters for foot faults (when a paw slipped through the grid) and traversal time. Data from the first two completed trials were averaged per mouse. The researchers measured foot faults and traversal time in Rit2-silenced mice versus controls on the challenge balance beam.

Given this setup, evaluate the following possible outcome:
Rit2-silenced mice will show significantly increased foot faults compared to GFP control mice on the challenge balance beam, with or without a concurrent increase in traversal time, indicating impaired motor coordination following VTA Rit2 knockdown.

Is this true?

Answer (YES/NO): YES